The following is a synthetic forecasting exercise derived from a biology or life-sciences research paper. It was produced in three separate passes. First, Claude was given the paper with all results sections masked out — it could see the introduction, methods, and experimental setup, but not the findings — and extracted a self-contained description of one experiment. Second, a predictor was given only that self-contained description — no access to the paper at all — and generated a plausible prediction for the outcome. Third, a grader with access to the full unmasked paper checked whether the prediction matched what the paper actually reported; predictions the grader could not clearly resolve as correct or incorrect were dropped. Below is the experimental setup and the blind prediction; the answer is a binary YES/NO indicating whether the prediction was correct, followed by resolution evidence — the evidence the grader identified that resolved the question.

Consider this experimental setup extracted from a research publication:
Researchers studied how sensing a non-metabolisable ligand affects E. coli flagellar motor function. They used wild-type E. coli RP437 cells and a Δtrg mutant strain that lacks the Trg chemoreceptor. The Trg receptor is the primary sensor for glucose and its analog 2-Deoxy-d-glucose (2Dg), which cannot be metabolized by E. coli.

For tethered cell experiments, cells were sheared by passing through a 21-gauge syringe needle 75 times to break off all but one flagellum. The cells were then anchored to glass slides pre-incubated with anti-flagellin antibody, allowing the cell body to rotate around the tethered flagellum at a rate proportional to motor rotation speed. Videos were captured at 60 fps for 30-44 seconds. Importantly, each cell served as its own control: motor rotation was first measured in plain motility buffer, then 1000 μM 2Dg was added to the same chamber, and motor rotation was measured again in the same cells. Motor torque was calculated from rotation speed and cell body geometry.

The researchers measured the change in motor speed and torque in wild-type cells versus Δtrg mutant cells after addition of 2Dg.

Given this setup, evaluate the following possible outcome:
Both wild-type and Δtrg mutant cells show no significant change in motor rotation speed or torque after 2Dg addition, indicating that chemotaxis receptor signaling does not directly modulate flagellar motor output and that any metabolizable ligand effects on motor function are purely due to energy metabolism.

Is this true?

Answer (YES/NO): NO